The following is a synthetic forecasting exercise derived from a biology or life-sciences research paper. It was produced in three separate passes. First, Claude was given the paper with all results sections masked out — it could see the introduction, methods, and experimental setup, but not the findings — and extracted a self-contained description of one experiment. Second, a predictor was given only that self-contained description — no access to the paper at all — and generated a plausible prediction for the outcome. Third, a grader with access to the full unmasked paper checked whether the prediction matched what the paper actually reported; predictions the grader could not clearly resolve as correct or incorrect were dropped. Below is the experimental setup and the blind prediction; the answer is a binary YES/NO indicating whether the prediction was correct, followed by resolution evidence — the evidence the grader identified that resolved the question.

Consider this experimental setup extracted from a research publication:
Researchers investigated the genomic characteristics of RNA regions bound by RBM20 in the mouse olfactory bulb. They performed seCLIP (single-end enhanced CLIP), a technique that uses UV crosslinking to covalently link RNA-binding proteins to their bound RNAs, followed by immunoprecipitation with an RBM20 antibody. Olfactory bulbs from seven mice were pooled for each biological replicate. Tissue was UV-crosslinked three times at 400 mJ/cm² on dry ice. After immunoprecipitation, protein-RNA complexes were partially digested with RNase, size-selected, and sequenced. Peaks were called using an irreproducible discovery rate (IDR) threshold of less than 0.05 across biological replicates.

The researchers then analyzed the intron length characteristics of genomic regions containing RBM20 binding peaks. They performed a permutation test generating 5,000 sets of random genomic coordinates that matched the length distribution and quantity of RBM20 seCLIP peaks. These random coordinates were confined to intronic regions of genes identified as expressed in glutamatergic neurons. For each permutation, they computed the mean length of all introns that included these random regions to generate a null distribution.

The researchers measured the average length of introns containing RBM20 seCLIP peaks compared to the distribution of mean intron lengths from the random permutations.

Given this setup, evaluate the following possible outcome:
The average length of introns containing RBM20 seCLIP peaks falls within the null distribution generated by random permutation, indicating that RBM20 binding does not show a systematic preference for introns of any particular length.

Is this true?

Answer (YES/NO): NO